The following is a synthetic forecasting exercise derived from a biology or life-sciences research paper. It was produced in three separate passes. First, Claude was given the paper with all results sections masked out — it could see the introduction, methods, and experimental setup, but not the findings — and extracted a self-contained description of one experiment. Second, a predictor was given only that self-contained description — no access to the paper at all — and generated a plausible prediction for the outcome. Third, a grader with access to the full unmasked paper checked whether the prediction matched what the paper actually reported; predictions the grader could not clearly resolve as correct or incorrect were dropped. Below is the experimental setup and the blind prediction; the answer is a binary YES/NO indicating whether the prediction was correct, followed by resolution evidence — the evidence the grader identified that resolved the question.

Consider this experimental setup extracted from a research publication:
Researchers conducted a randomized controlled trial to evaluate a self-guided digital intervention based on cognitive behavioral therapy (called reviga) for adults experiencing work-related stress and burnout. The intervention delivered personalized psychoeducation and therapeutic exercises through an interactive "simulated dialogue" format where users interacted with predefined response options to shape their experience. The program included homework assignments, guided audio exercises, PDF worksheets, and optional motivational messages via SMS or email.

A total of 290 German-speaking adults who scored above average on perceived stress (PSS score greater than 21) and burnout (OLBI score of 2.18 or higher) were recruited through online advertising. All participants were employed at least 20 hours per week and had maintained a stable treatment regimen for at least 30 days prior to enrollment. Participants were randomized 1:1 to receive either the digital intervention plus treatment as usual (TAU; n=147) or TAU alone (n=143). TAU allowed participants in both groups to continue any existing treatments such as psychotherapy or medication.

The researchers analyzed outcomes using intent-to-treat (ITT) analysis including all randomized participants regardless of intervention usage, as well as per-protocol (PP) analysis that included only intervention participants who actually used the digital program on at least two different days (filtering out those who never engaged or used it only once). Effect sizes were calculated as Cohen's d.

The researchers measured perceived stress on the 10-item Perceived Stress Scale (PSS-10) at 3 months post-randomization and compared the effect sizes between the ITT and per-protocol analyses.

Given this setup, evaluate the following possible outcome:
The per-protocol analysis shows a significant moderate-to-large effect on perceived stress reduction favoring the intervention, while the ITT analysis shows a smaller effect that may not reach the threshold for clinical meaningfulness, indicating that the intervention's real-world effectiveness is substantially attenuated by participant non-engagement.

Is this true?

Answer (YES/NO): NO